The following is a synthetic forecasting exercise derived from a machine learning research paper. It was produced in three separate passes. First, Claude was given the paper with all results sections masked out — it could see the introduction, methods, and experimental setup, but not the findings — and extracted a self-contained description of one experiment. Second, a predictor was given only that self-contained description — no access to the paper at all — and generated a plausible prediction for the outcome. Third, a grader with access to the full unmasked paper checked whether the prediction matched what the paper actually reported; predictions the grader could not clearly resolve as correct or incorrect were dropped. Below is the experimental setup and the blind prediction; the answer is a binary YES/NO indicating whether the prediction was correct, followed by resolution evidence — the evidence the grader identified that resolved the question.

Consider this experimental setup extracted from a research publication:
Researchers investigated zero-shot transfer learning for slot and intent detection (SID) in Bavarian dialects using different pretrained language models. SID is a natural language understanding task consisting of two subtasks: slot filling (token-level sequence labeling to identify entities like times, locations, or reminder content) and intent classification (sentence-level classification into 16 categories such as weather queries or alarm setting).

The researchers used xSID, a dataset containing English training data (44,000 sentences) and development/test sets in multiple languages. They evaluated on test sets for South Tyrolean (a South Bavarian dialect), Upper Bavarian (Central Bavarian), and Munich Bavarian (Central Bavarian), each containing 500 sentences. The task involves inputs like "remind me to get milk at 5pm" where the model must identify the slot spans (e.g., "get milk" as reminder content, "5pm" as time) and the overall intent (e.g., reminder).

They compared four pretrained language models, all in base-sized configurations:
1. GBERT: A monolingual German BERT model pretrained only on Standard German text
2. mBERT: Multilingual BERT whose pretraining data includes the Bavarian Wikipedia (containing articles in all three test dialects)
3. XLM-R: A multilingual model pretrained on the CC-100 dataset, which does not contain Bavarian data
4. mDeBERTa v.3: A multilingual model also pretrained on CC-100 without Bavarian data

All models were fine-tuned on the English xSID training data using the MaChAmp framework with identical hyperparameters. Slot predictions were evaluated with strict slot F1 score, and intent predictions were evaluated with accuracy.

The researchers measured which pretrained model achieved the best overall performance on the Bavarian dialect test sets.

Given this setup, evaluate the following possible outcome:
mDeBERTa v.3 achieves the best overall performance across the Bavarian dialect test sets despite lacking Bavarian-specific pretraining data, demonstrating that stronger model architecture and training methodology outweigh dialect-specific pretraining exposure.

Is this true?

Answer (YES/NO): NO